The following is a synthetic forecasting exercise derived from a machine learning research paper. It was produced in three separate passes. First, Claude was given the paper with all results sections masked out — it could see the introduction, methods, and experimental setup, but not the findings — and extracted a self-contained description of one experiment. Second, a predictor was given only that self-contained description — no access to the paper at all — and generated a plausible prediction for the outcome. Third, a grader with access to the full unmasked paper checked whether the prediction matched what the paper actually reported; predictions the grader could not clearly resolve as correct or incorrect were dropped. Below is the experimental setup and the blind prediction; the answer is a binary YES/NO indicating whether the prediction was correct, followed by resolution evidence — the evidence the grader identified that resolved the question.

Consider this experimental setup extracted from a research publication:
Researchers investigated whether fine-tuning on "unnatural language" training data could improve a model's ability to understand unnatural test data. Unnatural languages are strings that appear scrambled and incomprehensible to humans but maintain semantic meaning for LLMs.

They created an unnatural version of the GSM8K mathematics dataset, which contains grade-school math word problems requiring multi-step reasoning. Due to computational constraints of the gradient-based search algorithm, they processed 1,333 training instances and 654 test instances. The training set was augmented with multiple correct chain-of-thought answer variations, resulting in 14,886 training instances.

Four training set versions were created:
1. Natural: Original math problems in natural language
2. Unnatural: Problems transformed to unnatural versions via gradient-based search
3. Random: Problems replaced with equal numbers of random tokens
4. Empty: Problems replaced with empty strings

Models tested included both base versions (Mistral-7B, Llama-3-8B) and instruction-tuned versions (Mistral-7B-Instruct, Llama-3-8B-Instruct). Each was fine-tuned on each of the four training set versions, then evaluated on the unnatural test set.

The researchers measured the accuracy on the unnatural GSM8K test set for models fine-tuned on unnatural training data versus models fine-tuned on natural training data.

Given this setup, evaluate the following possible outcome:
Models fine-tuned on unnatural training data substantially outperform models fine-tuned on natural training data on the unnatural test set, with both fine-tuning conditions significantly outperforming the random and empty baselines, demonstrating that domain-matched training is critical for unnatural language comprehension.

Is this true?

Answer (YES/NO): YES